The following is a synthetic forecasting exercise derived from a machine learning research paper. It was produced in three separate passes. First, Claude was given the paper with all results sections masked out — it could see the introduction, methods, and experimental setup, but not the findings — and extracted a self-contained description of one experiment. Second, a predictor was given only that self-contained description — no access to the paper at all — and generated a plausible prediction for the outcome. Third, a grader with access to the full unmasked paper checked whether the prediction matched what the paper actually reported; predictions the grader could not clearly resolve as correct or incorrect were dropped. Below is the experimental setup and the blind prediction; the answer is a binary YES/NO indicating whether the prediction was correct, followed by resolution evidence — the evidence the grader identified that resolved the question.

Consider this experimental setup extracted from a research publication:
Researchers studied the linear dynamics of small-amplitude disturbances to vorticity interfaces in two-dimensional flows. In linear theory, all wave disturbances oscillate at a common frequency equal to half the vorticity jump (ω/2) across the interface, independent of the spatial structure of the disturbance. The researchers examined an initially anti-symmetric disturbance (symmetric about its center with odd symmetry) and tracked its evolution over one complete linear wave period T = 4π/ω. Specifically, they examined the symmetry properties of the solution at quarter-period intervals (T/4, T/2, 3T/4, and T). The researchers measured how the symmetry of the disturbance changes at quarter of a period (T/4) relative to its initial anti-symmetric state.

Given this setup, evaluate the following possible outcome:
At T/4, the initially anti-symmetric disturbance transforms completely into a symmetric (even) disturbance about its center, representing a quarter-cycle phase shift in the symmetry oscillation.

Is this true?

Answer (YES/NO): YES